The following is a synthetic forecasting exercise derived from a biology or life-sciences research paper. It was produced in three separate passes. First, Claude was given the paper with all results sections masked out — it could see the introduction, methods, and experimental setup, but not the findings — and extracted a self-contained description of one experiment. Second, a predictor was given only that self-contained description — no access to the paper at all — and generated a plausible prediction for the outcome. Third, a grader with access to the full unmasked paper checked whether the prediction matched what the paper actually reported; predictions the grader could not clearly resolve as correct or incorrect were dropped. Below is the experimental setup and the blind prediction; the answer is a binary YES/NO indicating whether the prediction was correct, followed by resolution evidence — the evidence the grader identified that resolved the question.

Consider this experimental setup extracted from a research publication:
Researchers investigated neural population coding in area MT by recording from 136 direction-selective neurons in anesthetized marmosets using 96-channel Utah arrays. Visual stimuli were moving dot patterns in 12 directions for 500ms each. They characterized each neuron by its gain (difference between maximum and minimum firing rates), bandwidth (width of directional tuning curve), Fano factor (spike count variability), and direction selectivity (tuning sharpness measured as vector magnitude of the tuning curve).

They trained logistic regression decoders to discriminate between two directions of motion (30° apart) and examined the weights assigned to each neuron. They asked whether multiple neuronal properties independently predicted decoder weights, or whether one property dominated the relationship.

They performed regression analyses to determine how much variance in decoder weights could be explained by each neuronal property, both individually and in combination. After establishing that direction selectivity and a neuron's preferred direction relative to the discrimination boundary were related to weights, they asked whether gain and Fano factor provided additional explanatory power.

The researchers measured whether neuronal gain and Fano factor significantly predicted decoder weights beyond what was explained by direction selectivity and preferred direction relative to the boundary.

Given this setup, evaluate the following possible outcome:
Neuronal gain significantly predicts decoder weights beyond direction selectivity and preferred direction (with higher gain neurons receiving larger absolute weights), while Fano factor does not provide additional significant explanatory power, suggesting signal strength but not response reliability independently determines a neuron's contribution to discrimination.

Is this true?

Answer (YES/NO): NO